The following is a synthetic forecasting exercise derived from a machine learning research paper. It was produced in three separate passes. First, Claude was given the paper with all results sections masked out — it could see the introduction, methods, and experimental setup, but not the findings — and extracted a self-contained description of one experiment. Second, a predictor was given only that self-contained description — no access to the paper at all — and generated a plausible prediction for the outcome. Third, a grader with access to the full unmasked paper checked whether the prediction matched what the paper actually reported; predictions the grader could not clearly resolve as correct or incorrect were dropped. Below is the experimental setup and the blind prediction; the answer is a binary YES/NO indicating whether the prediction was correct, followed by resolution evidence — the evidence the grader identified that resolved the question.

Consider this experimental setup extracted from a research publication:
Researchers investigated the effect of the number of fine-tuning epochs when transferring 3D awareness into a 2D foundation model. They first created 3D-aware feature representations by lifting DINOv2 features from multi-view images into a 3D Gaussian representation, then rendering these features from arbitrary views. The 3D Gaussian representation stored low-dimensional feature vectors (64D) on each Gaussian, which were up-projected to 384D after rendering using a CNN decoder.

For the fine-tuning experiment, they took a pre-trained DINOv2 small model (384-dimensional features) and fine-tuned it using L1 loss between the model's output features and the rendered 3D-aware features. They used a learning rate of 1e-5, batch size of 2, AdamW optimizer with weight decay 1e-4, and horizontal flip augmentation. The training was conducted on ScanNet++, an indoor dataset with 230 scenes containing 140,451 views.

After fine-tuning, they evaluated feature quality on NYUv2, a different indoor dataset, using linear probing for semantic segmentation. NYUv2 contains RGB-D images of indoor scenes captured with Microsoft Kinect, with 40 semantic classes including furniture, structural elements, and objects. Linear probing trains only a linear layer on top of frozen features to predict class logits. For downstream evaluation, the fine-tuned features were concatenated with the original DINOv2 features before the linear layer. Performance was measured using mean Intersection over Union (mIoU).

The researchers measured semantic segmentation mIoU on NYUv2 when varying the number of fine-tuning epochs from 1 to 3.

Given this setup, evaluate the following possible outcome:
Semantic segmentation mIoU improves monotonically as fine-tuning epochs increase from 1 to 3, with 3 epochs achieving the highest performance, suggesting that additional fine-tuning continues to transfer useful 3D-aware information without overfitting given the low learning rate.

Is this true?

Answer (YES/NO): NO